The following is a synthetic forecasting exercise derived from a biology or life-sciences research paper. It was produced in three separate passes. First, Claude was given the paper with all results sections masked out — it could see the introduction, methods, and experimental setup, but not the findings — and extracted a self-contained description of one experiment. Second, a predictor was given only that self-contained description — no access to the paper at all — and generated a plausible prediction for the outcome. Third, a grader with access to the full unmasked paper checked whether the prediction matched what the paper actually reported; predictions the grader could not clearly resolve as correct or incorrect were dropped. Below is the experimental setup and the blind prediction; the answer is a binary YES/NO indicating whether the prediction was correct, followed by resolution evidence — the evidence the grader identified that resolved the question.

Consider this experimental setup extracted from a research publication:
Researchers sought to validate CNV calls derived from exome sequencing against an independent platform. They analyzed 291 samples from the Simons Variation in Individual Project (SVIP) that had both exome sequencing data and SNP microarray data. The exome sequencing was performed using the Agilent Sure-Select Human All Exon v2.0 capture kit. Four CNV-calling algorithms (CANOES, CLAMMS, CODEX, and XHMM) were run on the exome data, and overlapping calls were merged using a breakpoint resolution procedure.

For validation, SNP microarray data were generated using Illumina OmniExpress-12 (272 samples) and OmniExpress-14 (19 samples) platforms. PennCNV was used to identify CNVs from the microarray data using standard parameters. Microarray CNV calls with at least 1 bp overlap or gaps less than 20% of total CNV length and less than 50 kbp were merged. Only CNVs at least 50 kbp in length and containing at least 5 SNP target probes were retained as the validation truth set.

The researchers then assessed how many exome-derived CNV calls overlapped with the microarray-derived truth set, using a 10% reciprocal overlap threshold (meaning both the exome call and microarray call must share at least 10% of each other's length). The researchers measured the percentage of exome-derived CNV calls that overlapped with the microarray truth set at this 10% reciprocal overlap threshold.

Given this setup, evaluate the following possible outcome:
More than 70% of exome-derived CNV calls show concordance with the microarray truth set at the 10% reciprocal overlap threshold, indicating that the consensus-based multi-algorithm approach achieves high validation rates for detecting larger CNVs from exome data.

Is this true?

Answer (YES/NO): NO